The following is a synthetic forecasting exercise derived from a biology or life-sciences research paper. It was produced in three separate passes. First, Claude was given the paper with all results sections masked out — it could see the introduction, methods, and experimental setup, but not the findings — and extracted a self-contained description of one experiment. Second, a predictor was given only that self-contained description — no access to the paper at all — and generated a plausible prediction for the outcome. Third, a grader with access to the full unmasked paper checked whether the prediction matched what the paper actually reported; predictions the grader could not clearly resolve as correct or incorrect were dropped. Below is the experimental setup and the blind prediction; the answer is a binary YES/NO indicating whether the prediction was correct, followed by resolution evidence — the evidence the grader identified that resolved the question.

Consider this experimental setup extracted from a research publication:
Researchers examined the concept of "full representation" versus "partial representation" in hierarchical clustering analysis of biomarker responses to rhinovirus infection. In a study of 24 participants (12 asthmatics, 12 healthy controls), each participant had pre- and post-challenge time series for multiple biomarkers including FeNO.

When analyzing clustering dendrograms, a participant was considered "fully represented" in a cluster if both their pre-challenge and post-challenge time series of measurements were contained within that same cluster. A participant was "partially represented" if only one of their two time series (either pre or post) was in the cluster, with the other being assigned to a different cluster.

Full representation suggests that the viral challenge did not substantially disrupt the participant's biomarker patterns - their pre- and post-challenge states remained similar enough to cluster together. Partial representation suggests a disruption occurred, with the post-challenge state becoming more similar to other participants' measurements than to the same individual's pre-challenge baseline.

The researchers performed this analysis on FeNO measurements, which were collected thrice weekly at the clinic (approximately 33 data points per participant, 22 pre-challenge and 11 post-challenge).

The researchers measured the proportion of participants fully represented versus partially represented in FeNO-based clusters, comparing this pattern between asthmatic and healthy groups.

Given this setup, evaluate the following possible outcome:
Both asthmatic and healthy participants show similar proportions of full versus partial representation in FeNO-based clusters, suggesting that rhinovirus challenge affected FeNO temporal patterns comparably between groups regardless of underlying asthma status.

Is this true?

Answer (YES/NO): NO